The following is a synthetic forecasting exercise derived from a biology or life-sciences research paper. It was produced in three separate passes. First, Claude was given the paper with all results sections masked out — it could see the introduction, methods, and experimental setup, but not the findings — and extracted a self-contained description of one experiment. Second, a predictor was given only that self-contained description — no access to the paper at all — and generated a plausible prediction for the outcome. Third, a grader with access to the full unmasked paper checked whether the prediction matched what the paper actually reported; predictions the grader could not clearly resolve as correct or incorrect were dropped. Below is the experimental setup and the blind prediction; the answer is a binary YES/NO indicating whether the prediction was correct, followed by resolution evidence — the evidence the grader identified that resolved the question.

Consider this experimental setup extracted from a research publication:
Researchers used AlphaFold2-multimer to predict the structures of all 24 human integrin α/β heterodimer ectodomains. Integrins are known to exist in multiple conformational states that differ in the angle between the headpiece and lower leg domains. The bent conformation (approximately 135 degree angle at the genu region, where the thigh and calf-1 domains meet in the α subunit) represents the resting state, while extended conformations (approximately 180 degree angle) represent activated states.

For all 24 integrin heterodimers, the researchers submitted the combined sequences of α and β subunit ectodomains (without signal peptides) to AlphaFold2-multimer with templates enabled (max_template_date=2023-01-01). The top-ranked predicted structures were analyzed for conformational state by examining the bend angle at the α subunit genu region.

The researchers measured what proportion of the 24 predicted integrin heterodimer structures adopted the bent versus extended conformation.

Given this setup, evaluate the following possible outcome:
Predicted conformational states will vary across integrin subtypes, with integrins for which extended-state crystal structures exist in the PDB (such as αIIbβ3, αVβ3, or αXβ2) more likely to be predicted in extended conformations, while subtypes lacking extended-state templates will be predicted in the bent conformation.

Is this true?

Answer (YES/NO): NO